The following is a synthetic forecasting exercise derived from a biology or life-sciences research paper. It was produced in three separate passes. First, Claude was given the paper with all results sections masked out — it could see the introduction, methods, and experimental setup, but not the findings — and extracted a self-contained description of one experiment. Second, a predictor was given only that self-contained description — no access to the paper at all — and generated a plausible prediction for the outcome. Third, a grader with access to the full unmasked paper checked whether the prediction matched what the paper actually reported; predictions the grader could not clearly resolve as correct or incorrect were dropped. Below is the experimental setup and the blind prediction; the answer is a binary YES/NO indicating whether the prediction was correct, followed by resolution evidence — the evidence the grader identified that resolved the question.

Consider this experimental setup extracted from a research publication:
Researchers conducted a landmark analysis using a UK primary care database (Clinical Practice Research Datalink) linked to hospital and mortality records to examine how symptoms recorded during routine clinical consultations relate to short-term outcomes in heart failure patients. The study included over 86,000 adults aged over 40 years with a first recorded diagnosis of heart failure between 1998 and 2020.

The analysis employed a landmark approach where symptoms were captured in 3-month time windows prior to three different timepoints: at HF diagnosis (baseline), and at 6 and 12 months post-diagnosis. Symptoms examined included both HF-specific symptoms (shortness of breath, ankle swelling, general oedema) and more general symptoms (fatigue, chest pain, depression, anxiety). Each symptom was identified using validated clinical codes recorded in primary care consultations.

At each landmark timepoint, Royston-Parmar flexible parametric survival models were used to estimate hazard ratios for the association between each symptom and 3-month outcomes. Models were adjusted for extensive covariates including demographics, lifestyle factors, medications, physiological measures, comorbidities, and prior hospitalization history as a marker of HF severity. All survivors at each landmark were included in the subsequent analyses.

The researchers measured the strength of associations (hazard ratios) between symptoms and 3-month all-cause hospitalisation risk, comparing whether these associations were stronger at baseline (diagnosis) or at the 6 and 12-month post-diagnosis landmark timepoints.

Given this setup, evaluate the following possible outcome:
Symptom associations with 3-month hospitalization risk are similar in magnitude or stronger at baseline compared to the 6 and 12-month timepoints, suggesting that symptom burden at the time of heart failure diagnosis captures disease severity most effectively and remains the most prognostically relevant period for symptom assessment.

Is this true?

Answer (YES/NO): NO